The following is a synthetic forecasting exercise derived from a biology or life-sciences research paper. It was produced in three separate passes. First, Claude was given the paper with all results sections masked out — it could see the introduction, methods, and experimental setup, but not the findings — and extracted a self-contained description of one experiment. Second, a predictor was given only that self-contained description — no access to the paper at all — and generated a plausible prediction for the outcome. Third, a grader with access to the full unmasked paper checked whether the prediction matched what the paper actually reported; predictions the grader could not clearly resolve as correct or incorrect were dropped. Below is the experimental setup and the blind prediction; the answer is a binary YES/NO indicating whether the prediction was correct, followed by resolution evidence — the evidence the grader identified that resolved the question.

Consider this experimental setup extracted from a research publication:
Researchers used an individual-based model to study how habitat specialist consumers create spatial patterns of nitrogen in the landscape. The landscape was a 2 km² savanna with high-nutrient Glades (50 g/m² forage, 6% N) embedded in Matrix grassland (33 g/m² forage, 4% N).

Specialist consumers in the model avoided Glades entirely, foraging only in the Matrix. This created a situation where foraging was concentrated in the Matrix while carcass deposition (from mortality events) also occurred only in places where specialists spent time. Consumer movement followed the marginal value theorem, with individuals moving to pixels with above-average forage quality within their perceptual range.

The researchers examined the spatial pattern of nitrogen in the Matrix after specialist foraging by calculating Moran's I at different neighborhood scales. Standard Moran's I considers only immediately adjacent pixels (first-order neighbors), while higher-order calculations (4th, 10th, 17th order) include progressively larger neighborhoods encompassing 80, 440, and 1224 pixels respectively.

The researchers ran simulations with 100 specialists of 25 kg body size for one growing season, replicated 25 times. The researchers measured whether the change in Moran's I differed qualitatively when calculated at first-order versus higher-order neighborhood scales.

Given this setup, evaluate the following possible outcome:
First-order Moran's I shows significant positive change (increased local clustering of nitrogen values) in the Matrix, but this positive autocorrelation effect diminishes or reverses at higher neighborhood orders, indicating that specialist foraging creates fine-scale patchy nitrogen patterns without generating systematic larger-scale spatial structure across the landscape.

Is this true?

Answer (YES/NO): NO